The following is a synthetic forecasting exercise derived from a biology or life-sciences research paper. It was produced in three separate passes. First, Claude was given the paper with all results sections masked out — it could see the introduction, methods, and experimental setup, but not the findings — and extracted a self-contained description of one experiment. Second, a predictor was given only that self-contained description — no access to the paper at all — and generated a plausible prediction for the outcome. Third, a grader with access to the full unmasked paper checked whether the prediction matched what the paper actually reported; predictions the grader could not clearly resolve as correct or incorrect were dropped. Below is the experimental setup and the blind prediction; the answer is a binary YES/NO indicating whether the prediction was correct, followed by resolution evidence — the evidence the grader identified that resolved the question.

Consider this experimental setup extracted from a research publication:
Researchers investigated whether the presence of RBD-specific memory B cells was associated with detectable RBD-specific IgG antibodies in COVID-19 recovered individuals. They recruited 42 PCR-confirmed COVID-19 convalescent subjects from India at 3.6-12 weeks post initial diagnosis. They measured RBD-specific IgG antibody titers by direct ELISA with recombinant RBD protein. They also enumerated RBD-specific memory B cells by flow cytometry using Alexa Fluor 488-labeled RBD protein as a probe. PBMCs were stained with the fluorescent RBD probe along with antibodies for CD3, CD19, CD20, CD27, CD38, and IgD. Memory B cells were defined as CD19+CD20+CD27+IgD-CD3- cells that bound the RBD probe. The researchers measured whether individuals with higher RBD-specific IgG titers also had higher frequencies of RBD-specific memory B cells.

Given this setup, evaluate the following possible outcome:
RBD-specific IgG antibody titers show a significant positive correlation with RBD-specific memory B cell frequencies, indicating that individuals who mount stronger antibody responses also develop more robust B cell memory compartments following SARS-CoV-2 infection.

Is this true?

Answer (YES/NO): NO